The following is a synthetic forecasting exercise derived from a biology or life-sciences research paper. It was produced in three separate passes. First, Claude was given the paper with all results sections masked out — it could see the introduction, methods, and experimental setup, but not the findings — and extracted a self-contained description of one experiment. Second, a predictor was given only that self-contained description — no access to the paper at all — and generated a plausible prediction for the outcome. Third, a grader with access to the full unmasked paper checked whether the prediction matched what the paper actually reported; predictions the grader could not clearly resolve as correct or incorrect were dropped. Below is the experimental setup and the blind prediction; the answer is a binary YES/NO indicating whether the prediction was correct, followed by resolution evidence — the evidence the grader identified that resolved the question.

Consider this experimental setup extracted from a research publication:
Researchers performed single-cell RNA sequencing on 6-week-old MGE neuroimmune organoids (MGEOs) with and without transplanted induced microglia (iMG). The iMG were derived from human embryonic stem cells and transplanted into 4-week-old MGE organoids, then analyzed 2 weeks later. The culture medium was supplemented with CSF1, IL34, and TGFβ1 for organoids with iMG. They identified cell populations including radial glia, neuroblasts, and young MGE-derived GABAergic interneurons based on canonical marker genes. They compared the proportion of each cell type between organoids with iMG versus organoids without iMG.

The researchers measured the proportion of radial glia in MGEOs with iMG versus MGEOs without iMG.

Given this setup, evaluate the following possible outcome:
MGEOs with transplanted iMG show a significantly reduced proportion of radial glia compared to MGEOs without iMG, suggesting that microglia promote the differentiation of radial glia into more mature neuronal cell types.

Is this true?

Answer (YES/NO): NO